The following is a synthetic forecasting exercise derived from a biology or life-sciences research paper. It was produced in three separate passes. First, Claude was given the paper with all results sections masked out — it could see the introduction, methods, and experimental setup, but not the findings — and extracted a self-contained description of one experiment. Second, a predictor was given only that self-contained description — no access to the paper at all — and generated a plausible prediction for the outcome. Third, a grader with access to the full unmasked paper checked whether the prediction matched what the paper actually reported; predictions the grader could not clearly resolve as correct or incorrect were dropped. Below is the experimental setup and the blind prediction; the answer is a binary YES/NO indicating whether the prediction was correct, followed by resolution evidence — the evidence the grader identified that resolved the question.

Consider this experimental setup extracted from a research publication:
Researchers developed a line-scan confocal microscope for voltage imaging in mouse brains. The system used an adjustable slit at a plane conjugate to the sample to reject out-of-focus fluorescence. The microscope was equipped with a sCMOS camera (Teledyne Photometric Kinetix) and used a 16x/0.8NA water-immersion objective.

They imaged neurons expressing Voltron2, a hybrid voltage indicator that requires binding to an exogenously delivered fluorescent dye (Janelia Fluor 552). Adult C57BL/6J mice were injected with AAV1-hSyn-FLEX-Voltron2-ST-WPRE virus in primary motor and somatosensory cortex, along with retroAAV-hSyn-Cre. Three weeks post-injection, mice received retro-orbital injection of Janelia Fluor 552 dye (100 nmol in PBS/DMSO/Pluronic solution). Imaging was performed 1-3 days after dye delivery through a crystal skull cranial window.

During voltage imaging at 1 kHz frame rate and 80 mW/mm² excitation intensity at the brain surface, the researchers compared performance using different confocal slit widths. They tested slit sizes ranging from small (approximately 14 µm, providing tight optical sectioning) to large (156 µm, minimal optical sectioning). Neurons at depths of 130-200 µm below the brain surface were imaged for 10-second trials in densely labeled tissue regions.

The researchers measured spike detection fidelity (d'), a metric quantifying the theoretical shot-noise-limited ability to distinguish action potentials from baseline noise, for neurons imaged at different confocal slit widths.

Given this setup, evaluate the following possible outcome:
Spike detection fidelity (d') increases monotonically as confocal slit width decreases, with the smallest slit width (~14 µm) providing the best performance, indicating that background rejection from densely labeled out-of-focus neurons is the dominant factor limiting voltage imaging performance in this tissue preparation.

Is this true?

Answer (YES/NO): NO